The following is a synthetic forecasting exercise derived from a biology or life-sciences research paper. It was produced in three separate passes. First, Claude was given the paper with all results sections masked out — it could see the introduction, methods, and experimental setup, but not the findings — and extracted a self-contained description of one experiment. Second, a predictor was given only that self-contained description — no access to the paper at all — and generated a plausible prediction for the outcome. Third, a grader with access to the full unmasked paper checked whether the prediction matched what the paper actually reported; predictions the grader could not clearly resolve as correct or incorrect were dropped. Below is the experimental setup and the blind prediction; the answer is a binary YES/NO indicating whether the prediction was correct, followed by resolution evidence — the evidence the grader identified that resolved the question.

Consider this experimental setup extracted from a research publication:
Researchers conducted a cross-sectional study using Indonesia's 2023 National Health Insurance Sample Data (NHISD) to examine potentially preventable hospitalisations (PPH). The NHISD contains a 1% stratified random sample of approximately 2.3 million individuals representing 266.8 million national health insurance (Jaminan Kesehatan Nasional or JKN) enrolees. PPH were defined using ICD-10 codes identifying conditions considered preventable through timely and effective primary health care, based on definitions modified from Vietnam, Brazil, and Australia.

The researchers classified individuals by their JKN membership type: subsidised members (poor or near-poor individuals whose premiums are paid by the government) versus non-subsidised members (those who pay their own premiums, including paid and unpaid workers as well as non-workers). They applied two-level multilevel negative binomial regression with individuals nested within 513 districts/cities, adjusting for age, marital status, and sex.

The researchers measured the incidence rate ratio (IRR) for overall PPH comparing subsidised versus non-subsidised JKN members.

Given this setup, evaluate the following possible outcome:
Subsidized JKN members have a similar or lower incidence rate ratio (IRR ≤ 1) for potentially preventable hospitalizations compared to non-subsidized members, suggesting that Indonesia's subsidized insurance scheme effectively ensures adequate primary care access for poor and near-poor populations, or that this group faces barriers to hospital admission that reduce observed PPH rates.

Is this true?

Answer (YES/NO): YES